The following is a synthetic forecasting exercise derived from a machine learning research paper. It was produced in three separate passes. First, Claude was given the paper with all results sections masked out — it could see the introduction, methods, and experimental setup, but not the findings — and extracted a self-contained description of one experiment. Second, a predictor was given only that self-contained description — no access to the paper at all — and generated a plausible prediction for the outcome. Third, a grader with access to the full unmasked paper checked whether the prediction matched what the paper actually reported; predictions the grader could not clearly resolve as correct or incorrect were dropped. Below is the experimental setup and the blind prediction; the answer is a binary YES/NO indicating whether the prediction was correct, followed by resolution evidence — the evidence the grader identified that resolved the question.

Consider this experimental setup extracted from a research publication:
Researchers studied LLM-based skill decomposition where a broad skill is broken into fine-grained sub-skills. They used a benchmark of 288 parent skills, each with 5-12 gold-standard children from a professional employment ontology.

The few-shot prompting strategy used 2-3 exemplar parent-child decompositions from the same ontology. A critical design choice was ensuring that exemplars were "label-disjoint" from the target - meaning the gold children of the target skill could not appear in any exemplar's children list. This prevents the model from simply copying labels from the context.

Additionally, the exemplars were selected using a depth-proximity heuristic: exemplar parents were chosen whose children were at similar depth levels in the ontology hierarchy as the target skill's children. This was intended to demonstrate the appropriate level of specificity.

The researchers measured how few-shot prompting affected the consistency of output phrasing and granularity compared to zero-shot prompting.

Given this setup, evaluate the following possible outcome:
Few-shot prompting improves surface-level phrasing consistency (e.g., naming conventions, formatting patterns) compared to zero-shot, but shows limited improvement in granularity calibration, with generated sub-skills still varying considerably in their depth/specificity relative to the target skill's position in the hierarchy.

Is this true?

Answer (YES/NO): NO